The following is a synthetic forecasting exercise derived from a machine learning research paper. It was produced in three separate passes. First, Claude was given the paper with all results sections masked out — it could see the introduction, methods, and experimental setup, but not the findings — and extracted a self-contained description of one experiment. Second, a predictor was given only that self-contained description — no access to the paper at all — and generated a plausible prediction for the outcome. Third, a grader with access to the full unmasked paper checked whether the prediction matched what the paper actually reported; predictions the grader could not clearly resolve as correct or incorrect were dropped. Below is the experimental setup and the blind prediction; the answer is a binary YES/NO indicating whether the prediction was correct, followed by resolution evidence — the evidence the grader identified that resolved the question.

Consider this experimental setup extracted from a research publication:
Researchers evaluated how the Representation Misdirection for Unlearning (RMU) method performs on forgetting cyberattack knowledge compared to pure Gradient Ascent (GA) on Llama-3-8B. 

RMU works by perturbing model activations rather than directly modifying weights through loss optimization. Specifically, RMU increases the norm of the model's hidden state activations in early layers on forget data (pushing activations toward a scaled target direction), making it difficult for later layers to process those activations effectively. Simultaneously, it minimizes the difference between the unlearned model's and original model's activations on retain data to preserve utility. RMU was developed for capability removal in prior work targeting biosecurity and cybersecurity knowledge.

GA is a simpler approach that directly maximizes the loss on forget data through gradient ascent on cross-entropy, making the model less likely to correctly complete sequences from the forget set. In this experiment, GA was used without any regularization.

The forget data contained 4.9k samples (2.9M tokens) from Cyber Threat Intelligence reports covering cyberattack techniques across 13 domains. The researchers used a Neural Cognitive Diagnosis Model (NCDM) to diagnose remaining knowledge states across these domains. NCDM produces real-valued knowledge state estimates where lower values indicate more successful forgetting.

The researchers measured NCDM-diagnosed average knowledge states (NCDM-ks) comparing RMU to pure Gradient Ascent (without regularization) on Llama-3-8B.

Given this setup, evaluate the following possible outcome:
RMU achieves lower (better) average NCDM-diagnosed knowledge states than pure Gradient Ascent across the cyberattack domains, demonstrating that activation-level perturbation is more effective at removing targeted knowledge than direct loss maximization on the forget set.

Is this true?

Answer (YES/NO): NO